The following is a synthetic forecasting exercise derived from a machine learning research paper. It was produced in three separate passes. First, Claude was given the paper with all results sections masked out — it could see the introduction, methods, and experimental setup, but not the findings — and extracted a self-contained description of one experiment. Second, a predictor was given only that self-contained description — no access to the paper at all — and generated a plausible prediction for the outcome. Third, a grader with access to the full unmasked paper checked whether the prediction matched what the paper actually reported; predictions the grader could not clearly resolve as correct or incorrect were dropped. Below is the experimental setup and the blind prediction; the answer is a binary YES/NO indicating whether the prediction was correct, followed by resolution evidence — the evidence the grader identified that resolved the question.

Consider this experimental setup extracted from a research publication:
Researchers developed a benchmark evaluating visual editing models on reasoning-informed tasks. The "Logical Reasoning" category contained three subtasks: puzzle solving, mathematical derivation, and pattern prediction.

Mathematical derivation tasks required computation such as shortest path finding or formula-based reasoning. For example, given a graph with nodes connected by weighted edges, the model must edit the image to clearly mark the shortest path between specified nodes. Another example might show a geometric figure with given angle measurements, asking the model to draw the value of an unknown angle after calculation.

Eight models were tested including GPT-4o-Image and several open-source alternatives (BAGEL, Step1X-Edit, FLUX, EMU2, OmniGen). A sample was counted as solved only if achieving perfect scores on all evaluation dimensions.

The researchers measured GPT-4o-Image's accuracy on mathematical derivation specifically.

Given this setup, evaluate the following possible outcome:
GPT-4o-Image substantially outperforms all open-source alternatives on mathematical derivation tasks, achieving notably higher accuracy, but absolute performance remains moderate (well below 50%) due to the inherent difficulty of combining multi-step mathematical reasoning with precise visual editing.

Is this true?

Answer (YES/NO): YES